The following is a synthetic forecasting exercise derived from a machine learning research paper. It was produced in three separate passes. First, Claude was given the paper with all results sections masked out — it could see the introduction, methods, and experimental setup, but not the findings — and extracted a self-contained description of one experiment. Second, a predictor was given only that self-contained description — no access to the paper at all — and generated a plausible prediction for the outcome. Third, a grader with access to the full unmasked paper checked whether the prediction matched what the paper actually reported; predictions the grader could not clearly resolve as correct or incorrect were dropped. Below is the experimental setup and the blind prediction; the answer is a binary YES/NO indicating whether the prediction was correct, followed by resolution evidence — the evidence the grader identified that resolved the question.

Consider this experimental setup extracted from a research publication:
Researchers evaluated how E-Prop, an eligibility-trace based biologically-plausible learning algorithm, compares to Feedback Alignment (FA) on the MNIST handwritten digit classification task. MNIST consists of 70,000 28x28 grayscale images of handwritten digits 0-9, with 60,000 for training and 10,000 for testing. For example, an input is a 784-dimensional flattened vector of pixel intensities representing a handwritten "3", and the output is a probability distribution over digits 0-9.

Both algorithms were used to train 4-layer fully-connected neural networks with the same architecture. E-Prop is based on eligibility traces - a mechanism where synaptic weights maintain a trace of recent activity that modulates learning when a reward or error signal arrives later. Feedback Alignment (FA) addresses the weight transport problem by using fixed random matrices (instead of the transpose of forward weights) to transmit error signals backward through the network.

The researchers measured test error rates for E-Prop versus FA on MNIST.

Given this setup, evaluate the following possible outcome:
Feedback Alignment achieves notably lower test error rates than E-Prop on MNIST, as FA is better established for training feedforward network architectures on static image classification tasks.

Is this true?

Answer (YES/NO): YES